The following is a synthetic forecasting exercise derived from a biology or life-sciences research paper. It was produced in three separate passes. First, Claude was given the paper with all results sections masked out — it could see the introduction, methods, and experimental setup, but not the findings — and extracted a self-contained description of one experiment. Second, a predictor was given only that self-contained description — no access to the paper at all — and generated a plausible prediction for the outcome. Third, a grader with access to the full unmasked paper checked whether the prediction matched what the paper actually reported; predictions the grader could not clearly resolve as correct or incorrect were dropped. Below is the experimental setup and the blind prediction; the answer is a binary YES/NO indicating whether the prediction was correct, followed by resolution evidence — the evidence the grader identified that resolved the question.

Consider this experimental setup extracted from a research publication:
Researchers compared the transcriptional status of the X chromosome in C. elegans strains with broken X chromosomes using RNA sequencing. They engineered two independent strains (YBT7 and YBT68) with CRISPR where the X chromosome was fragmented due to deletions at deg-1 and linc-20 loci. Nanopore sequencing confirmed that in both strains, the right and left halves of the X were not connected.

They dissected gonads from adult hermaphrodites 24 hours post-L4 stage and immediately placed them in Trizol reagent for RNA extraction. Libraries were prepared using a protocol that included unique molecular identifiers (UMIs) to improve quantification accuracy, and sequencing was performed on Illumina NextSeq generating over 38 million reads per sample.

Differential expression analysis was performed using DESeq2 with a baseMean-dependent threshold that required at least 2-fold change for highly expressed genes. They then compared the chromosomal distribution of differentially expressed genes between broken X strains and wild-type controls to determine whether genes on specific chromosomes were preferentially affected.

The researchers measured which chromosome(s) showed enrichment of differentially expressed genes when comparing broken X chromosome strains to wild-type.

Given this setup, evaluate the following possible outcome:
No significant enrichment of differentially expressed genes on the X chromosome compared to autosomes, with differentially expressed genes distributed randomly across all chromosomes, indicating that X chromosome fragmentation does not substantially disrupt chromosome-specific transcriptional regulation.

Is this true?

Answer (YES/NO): NO